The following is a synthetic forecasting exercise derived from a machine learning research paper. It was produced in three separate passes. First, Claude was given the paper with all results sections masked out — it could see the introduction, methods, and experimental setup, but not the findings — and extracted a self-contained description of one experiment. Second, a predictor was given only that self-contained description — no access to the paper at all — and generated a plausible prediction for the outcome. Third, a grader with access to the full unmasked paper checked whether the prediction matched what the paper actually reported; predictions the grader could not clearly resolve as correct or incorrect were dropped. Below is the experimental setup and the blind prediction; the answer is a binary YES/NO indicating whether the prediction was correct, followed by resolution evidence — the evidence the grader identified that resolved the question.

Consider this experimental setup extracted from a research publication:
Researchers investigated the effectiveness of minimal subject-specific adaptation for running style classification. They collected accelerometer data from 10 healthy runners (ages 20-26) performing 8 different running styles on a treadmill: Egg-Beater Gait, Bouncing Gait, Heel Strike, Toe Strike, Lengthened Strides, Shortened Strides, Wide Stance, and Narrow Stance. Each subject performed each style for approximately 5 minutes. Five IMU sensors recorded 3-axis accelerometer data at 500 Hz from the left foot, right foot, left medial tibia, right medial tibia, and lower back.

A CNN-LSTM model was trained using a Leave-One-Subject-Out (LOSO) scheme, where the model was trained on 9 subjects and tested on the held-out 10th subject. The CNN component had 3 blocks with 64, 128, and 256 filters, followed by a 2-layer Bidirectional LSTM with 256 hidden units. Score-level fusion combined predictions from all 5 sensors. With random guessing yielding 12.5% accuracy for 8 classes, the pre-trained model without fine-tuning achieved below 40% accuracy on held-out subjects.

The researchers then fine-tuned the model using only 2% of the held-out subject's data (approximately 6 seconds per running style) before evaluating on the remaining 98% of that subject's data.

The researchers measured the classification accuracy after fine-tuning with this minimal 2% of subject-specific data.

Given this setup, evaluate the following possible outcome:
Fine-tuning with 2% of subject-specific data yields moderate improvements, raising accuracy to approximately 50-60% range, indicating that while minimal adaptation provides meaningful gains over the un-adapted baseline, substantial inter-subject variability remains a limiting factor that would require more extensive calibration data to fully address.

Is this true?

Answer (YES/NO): YES